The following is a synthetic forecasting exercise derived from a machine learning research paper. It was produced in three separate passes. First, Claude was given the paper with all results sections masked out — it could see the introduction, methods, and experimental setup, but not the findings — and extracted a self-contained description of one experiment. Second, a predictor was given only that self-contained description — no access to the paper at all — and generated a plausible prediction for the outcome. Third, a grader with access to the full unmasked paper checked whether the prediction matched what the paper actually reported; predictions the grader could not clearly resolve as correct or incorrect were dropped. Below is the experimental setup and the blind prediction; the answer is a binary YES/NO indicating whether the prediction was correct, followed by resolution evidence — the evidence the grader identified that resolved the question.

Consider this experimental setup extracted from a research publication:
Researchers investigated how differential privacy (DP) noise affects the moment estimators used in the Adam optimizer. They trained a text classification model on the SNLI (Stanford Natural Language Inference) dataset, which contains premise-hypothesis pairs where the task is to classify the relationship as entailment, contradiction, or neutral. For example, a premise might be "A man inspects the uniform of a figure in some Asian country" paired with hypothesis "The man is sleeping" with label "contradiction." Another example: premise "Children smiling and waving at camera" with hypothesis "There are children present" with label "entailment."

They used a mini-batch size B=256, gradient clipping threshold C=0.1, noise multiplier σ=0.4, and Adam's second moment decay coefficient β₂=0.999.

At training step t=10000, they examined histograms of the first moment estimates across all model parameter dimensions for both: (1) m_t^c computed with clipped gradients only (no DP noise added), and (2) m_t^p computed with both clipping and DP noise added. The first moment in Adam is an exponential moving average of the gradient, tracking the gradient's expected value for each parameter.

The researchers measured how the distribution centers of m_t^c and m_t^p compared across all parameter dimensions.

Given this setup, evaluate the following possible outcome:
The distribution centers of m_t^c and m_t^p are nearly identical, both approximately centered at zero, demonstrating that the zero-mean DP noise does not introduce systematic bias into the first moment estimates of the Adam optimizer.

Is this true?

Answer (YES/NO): YES